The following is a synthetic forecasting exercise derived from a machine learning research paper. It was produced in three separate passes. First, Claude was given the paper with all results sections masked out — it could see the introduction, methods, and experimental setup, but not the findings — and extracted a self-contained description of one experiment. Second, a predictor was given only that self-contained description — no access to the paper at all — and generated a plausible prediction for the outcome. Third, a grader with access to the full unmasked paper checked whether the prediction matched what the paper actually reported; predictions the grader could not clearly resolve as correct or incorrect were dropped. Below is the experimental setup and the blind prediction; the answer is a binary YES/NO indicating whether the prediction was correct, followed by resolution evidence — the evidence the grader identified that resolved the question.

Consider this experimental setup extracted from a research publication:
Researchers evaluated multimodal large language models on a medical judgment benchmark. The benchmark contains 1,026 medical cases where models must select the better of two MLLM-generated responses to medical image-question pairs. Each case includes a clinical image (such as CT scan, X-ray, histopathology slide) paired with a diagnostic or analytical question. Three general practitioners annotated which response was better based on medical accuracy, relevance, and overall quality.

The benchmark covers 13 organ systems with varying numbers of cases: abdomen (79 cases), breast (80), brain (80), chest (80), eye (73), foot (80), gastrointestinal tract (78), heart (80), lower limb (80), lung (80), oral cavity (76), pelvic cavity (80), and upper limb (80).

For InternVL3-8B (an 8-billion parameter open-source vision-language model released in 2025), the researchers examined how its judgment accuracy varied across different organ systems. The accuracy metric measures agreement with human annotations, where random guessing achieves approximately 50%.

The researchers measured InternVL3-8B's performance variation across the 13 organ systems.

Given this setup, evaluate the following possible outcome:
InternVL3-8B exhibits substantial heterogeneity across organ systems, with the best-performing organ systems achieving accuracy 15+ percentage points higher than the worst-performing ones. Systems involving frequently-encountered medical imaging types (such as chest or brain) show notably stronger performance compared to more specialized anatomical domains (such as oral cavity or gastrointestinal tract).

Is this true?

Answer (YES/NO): NO